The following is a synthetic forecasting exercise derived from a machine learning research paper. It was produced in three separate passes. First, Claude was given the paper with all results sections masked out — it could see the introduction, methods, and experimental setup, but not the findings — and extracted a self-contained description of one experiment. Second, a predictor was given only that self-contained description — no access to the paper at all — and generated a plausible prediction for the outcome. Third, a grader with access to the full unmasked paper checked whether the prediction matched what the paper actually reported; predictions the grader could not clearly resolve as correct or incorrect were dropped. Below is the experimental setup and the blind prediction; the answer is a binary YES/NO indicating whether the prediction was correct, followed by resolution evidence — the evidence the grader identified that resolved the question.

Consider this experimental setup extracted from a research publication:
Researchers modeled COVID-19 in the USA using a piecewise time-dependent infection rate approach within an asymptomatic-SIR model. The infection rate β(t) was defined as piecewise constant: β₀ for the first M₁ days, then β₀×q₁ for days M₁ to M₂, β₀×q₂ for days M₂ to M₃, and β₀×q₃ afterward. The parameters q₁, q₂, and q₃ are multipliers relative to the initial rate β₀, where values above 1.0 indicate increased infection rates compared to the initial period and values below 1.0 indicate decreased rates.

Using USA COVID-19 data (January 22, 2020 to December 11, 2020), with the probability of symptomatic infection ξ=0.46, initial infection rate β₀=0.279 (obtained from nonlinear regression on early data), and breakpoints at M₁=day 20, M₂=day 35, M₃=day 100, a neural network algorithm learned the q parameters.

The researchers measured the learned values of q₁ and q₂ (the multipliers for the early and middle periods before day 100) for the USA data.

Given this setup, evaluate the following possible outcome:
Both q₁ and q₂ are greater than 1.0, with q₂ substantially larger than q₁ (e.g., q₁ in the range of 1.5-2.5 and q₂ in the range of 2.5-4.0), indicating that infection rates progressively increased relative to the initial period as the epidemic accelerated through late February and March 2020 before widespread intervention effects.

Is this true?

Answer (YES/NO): NO